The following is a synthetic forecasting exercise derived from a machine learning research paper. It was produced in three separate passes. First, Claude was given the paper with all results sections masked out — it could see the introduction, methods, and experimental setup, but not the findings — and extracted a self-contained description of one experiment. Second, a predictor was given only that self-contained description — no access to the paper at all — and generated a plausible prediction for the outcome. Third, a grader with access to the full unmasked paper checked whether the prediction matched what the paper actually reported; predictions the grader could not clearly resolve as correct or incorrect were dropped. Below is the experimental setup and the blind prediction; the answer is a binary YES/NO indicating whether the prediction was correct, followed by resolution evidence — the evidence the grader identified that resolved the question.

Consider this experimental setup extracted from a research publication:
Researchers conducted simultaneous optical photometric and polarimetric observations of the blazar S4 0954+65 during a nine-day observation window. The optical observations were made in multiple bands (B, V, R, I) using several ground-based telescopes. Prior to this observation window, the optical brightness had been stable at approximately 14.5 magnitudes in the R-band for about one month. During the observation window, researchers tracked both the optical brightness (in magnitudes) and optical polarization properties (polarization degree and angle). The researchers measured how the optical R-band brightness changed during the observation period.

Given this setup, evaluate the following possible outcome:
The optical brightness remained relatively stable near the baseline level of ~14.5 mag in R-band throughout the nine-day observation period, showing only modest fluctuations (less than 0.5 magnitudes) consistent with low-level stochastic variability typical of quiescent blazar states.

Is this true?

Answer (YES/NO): NO